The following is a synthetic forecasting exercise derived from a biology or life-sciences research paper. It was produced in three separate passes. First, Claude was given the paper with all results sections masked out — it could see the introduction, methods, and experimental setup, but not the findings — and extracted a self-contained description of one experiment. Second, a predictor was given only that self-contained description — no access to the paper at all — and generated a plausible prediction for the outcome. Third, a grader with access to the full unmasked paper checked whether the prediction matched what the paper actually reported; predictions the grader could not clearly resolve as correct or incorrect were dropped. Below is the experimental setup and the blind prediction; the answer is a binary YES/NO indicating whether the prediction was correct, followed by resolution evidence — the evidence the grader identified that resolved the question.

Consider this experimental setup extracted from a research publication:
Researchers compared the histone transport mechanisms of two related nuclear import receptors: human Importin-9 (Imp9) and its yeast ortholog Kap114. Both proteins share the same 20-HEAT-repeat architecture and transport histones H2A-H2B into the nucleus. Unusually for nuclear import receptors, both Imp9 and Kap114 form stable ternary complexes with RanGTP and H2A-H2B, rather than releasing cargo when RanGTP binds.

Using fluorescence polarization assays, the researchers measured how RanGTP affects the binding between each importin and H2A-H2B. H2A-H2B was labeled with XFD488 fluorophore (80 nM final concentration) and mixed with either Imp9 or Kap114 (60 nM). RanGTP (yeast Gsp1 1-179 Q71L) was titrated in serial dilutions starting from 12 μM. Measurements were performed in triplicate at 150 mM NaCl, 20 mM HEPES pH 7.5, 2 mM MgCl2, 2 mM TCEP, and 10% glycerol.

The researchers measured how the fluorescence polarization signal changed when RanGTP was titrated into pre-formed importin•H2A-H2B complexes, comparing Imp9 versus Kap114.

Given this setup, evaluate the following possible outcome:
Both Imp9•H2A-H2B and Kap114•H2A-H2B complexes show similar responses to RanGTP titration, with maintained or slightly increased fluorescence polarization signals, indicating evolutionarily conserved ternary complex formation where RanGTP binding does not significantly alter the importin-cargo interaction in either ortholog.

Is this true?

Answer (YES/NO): NO